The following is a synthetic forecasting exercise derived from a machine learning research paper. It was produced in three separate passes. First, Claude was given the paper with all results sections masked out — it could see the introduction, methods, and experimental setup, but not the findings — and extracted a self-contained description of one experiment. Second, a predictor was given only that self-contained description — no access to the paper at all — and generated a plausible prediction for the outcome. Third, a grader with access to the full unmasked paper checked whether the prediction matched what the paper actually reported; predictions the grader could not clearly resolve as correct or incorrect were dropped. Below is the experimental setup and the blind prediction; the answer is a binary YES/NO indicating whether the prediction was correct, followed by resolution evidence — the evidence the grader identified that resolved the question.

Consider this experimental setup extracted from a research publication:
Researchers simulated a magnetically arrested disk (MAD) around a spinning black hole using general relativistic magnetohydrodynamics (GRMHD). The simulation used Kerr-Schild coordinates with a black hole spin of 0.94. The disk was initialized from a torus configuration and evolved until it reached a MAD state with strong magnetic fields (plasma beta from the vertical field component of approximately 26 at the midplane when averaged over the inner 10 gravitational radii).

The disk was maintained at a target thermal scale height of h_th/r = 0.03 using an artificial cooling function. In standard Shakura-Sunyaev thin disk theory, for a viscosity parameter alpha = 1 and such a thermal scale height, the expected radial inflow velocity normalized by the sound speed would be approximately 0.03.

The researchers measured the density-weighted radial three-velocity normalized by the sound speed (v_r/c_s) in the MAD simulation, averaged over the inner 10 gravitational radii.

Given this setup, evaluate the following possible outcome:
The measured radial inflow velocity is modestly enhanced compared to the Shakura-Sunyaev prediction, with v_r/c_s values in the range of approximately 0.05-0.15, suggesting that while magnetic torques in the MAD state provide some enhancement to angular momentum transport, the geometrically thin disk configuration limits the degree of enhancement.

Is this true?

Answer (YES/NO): NO